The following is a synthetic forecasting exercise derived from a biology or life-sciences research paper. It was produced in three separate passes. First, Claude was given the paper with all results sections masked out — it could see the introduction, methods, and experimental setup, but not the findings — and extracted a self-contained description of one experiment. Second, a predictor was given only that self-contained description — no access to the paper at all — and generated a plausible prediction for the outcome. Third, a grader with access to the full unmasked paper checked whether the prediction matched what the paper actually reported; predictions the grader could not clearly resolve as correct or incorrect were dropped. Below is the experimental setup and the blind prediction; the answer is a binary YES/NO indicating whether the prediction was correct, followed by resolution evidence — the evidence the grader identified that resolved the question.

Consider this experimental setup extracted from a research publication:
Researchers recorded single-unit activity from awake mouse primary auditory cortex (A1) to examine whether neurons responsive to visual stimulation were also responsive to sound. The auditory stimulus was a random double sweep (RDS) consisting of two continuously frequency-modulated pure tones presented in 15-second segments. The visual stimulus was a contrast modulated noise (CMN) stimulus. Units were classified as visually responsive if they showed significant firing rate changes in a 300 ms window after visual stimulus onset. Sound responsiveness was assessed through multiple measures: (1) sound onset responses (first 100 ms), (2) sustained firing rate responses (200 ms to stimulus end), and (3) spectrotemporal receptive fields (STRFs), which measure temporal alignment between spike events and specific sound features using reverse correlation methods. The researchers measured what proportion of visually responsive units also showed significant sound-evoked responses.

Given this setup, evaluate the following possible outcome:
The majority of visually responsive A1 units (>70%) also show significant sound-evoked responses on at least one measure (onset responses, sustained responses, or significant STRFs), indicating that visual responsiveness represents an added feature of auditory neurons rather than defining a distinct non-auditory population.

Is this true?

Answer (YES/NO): YES